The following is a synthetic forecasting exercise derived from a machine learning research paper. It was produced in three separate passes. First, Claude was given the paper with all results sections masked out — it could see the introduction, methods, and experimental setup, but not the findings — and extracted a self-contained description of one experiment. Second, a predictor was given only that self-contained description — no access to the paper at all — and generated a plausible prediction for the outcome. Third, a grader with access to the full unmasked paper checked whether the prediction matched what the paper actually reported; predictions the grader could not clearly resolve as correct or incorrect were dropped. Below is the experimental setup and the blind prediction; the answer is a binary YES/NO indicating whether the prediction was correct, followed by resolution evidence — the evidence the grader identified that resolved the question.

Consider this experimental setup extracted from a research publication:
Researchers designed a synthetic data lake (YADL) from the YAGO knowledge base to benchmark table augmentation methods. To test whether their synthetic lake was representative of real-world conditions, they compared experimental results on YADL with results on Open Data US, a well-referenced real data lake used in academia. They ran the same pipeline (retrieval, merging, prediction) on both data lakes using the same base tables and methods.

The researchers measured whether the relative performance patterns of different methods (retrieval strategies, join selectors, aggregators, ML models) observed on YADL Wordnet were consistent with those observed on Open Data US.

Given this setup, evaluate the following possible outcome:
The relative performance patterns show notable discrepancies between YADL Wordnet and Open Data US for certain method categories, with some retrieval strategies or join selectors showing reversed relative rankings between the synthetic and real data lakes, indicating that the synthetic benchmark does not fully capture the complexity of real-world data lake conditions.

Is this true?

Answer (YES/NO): NO